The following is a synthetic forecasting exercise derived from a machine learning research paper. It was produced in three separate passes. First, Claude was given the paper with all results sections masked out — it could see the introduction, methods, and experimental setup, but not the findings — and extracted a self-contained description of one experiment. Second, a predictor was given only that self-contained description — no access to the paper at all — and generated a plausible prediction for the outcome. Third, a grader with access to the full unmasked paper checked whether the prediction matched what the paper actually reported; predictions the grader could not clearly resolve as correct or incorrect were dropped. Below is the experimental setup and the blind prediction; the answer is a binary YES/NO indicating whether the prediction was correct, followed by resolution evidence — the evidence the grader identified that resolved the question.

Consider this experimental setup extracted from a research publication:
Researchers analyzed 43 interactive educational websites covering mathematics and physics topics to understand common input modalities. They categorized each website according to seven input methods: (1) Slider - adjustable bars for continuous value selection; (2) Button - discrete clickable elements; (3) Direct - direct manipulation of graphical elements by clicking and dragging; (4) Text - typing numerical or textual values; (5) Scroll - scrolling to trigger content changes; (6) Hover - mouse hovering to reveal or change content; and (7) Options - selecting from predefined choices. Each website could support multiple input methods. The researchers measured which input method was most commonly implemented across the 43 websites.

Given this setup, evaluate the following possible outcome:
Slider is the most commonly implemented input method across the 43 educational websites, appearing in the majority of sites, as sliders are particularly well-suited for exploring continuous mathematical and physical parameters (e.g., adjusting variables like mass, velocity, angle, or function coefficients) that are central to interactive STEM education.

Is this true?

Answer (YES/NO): YES